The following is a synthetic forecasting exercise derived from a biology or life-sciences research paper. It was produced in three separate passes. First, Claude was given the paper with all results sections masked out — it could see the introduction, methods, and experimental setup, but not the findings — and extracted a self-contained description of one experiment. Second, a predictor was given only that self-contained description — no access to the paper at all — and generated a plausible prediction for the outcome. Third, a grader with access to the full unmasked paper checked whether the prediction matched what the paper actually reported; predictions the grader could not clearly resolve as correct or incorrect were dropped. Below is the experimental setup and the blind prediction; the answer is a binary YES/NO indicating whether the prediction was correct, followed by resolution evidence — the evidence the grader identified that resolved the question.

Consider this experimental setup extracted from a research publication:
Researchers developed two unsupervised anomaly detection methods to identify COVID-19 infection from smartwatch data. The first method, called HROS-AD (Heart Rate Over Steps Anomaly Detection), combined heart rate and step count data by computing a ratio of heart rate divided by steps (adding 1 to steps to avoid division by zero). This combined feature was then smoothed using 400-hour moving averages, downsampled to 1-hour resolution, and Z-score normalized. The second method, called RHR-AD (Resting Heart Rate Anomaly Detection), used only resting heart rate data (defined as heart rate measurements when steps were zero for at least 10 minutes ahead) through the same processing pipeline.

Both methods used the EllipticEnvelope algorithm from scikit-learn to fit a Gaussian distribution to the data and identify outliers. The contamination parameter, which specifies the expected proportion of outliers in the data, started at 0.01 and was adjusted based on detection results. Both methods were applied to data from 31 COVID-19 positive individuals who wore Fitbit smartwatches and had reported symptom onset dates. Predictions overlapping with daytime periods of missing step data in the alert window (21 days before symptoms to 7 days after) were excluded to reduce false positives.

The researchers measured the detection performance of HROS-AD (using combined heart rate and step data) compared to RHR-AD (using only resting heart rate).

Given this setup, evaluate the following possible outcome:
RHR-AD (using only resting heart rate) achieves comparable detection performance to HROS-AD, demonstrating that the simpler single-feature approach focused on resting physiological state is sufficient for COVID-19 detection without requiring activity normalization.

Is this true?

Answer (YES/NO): YES